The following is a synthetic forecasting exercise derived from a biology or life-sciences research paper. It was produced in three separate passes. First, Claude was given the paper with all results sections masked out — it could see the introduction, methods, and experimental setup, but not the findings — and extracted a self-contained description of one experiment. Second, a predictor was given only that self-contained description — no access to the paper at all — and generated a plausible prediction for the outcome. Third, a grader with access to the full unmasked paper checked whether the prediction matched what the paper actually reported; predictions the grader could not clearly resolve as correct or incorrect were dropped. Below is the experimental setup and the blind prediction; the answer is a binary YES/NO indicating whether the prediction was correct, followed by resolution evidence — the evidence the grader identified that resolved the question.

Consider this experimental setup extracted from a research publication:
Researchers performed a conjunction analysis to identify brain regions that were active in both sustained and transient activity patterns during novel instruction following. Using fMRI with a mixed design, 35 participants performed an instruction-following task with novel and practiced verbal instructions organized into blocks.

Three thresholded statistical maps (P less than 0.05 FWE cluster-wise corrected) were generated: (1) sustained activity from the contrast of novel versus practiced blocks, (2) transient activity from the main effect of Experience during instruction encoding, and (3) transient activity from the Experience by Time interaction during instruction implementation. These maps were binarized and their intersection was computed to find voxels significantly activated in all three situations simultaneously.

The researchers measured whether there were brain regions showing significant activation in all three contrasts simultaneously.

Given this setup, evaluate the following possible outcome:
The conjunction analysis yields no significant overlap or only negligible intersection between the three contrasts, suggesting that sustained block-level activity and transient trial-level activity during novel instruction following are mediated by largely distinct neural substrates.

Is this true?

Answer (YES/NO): NO